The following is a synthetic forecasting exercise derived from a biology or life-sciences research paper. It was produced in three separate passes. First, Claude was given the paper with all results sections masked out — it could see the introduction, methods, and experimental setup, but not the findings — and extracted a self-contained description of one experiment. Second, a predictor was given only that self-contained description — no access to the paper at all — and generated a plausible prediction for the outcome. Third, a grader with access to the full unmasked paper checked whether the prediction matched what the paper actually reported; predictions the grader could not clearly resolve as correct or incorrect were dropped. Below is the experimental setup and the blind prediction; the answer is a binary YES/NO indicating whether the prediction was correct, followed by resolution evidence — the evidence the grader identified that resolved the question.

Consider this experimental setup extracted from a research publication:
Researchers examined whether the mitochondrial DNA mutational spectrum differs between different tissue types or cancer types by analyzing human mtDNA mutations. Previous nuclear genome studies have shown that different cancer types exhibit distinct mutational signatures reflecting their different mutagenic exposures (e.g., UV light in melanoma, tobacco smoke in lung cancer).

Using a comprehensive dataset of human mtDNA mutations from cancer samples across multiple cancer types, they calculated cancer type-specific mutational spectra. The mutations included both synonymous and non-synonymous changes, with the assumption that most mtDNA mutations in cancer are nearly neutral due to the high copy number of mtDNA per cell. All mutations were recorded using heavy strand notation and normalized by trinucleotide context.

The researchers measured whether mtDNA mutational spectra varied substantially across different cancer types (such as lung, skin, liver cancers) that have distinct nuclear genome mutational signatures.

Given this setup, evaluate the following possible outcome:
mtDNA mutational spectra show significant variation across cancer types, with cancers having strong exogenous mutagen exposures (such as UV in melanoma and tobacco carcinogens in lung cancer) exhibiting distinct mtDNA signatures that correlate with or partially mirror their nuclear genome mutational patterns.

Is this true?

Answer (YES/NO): NO